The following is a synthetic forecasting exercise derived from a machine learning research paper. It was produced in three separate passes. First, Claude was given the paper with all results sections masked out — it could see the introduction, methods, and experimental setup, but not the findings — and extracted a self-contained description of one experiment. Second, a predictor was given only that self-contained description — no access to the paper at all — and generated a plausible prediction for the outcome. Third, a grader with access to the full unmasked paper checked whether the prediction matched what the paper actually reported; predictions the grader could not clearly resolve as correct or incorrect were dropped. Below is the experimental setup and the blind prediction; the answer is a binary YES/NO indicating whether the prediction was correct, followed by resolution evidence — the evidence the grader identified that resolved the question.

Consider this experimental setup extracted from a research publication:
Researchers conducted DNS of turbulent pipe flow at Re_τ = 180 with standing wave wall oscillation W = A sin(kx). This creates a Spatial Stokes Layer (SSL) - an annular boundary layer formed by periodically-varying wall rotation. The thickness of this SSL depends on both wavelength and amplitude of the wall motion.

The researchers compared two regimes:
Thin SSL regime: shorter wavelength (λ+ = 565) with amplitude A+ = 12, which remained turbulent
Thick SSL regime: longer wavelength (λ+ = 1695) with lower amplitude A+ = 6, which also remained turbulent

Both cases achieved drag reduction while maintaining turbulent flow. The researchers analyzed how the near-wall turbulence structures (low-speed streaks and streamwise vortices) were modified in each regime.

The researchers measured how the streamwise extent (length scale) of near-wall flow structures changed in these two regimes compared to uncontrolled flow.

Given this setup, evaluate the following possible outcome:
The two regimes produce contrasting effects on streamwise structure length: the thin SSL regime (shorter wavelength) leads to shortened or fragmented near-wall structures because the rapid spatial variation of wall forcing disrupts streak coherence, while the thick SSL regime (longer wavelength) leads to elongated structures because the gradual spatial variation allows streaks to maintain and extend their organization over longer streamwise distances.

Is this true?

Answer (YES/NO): NO